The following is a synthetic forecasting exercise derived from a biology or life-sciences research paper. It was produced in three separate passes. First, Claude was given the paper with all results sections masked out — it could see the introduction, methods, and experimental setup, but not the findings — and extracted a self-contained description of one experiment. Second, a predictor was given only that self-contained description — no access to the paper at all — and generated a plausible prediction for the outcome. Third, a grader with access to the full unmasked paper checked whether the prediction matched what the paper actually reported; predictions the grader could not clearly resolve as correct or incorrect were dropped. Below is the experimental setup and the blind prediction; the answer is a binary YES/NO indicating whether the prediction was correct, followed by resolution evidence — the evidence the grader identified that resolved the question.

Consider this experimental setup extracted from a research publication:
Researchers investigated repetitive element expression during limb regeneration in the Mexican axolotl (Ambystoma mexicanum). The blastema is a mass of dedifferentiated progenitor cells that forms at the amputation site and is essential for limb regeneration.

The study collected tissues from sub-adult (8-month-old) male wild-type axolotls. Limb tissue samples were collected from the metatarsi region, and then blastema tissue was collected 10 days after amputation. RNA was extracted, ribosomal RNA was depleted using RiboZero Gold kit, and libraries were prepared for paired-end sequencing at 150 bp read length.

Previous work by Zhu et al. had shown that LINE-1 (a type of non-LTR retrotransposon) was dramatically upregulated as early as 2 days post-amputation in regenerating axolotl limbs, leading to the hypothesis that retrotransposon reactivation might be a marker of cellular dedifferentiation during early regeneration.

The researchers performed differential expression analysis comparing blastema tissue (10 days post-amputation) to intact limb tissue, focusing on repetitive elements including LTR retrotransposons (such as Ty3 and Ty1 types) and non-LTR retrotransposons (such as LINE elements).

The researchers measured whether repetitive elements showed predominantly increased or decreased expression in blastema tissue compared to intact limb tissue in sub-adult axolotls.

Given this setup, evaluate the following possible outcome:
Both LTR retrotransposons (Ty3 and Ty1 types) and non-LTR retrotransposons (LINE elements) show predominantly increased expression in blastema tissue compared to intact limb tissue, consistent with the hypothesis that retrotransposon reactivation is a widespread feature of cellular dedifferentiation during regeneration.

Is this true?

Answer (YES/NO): NO